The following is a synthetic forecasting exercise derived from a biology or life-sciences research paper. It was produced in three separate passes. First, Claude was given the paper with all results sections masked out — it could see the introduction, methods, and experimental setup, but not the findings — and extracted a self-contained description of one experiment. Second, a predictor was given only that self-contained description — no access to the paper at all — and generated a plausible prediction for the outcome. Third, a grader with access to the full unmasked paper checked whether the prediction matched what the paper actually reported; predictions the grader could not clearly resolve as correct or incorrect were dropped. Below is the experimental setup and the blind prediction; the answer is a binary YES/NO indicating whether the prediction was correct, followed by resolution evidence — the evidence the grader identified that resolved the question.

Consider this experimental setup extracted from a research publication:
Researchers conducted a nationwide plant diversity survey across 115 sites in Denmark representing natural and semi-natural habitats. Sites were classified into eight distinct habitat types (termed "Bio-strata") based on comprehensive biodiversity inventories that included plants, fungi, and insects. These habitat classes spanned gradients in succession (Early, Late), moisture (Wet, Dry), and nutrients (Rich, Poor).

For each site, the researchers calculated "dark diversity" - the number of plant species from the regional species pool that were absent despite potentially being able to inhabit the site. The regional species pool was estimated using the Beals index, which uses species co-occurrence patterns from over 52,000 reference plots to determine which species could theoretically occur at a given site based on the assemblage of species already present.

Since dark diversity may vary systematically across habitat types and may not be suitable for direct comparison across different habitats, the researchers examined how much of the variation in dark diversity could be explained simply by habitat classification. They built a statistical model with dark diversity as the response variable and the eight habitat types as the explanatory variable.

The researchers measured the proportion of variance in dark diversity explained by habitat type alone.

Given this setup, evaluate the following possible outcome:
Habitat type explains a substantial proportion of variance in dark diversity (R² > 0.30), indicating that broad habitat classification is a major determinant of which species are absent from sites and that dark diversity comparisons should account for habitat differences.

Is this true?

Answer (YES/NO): YES